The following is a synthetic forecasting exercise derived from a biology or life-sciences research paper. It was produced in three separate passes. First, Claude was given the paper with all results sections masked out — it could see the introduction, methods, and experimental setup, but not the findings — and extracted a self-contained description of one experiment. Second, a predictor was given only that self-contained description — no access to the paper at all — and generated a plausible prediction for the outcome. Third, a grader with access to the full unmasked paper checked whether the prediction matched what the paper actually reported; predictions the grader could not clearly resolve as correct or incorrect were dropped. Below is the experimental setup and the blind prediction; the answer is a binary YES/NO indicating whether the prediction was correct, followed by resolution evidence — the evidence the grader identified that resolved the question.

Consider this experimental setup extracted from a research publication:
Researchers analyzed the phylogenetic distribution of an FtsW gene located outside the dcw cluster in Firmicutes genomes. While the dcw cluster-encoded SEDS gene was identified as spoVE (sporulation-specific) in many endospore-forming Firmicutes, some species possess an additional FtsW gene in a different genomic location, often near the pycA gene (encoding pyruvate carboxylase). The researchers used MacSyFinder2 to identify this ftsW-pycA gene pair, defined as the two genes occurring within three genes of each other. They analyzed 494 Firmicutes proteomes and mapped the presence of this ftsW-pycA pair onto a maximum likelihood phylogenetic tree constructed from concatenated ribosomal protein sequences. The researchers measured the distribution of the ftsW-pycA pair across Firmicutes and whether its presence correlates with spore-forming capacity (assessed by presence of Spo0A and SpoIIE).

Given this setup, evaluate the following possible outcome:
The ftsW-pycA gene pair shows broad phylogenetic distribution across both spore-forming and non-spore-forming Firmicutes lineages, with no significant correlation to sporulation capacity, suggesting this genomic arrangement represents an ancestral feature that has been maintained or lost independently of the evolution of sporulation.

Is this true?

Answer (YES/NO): NO